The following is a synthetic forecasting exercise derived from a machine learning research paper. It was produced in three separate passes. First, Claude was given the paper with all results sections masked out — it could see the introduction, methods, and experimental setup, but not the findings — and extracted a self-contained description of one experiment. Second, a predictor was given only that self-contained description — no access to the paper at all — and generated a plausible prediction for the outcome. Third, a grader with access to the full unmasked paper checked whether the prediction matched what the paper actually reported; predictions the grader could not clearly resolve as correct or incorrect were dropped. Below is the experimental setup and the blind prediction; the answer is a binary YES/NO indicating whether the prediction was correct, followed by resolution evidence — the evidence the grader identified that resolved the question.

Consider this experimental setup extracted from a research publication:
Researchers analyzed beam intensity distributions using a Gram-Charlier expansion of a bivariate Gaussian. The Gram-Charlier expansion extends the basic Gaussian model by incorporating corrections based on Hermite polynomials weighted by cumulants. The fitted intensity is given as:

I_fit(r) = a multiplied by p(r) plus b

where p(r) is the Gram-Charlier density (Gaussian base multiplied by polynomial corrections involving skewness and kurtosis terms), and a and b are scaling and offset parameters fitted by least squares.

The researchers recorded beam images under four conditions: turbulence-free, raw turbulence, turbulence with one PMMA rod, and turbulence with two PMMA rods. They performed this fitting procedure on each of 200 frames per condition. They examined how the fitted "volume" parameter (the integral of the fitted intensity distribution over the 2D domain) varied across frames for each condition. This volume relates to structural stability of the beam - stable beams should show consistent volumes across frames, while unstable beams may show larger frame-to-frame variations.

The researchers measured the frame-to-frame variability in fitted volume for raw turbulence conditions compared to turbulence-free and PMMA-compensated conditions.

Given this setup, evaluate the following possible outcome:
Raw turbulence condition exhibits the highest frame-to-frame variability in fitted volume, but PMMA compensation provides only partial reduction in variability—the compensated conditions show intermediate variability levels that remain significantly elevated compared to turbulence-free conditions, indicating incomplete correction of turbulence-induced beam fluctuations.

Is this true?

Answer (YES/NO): NO